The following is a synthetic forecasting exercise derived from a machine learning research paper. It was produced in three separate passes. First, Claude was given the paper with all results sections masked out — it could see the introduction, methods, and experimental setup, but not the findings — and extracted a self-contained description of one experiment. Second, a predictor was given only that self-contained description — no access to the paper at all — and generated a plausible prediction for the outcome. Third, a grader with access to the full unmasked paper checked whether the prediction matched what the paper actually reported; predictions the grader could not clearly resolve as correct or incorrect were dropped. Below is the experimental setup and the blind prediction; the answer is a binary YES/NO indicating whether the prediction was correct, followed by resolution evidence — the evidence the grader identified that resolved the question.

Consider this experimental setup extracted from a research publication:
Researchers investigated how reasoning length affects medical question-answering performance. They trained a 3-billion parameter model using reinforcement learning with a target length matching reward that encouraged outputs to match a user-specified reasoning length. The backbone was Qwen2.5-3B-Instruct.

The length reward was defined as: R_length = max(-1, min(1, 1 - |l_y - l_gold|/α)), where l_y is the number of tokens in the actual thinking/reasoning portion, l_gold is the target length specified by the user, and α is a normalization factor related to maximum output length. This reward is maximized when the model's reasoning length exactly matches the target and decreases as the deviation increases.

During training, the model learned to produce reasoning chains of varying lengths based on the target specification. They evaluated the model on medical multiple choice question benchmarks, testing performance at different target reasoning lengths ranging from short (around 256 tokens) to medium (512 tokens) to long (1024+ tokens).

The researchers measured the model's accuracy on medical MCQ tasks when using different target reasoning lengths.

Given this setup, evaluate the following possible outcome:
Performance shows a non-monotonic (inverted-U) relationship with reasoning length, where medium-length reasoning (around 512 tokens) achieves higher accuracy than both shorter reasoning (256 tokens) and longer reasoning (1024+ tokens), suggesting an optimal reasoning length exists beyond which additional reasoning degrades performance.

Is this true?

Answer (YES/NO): YES